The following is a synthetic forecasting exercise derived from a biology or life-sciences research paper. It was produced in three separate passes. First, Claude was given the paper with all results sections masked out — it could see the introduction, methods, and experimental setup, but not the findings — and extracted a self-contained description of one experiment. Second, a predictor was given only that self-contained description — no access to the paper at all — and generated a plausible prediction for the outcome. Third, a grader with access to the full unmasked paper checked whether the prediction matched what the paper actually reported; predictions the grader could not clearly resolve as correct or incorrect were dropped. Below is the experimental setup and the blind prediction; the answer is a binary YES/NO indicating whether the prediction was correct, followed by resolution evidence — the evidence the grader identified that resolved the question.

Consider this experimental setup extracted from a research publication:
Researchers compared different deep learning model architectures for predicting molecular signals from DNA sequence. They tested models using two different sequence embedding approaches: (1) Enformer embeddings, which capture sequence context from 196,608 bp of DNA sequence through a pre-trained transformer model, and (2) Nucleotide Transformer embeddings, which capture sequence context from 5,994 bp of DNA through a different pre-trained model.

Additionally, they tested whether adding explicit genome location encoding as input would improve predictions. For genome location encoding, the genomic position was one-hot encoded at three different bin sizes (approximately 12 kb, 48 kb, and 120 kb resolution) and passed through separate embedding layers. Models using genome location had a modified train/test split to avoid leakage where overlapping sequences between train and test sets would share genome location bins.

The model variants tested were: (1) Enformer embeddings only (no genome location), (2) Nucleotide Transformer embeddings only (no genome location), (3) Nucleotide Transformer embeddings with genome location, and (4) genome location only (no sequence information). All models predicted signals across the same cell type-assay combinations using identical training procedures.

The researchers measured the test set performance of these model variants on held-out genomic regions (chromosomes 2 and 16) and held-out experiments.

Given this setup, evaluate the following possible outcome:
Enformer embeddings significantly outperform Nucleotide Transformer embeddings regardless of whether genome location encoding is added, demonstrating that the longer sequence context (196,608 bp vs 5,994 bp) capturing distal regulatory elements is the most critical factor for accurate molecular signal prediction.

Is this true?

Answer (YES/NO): NO